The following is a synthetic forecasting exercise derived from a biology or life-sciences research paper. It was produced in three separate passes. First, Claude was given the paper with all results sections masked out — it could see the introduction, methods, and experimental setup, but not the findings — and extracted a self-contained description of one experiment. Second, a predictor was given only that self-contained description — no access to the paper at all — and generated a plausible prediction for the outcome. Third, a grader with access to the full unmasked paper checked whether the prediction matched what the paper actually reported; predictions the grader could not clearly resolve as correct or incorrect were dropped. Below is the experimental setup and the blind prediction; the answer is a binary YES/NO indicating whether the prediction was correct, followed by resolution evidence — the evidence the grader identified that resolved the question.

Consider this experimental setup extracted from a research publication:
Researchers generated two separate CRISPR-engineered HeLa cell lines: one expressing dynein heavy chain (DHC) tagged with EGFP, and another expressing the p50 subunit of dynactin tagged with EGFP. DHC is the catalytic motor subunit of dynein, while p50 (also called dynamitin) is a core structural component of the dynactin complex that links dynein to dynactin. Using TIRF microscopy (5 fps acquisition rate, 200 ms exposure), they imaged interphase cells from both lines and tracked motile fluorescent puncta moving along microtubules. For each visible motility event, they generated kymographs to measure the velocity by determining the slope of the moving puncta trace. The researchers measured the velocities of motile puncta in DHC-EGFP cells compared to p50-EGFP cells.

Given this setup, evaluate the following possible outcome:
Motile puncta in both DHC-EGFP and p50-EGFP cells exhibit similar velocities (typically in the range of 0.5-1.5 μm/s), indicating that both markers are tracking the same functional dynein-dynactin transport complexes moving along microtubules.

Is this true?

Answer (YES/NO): YES